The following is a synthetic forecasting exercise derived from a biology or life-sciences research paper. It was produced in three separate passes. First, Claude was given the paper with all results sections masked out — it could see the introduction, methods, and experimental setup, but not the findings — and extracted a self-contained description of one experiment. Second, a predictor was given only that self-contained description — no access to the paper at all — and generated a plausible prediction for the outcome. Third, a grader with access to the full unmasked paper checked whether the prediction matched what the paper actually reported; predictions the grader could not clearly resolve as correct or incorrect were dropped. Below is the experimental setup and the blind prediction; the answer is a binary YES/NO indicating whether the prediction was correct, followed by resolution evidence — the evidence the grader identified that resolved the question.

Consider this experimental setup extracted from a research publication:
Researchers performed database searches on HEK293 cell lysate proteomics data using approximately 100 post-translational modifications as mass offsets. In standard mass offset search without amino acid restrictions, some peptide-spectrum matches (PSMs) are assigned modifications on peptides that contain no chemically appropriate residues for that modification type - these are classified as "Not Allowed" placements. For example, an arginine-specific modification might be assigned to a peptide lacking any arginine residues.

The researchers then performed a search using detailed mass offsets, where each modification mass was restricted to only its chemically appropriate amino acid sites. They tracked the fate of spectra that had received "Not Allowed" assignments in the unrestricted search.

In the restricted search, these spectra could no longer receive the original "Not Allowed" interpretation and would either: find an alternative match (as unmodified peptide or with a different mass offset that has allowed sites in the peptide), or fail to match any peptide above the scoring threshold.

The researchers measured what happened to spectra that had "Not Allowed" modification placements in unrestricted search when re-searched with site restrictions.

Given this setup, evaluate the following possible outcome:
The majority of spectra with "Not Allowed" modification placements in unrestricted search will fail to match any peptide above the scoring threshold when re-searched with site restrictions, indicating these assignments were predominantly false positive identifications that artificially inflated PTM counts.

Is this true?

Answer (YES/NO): YES